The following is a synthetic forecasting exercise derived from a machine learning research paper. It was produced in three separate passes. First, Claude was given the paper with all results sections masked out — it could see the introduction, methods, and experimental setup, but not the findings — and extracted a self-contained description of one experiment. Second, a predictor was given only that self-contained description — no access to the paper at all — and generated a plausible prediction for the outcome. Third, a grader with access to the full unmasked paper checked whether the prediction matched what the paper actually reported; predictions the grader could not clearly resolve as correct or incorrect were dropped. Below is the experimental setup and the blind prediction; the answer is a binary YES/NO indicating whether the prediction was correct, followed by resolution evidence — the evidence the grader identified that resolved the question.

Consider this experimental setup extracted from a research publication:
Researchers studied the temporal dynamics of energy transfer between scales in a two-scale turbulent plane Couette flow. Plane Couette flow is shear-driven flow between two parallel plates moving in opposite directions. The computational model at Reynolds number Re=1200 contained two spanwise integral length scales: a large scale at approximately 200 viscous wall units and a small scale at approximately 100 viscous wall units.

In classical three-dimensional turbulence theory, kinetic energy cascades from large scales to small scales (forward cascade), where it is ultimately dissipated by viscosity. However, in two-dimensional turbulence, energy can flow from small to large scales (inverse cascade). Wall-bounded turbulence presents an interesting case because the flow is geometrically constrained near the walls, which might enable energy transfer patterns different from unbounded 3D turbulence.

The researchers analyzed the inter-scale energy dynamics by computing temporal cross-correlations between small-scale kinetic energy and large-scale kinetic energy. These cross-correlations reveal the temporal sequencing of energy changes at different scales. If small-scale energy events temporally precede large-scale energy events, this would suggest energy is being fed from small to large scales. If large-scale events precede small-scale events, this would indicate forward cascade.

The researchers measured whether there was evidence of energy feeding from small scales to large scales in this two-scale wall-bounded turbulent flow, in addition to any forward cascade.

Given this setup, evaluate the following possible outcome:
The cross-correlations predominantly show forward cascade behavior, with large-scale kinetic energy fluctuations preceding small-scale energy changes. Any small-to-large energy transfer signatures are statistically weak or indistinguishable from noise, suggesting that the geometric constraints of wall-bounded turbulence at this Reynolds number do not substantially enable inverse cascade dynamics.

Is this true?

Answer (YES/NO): NO